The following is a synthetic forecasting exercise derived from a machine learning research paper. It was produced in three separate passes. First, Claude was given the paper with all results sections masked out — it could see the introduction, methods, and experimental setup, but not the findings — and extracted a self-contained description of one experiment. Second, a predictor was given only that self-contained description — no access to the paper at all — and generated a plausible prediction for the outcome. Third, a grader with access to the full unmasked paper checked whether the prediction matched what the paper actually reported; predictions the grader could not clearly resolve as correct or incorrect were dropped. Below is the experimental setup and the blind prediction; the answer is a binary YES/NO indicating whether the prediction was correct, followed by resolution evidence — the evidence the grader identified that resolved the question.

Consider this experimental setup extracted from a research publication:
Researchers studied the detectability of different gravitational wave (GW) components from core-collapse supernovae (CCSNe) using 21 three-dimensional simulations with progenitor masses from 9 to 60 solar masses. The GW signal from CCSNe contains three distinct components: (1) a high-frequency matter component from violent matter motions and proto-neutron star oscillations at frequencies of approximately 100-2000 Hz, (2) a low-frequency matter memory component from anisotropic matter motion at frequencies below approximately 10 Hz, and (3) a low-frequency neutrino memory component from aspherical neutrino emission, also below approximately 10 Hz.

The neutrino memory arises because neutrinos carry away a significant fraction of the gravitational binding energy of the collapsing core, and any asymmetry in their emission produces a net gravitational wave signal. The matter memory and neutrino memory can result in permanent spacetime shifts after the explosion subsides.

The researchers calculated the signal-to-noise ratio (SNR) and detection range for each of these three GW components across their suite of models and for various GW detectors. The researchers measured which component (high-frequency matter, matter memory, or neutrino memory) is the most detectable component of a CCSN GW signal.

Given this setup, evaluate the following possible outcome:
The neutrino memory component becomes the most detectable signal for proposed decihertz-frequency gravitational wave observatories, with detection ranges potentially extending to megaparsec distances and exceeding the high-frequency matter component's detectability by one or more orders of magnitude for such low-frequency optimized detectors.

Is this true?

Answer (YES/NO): YES